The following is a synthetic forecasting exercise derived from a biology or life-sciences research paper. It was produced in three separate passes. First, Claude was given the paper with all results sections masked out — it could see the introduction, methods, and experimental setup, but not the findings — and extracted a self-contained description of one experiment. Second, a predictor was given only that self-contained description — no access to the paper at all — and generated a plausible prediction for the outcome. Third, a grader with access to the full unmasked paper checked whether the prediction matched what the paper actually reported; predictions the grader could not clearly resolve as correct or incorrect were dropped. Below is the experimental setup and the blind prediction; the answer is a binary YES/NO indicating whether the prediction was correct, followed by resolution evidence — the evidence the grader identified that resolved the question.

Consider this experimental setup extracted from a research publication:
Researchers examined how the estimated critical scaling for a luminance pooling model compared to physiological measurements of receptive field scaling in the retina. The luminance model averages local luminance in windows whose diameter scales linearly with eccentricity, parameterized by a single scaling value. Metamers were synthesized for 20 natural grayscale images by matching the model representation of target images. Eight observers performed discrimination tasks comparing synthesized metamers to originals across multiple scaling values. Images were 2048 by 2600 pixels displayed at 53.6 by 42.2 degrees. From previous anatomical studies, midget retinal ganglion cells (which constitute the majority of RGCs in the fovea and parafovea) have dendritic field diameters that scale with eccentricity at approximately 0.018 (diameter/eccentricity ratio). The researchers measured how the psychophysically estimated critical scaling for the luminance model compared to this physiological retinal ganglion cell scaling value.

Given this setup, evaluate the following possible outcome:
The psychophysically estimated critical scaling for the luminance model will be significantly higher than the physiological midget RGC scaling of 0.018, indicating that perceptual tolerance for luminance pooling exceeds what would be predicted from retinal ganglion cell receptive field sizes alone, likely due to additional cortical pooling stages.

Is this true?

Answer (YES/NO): NO